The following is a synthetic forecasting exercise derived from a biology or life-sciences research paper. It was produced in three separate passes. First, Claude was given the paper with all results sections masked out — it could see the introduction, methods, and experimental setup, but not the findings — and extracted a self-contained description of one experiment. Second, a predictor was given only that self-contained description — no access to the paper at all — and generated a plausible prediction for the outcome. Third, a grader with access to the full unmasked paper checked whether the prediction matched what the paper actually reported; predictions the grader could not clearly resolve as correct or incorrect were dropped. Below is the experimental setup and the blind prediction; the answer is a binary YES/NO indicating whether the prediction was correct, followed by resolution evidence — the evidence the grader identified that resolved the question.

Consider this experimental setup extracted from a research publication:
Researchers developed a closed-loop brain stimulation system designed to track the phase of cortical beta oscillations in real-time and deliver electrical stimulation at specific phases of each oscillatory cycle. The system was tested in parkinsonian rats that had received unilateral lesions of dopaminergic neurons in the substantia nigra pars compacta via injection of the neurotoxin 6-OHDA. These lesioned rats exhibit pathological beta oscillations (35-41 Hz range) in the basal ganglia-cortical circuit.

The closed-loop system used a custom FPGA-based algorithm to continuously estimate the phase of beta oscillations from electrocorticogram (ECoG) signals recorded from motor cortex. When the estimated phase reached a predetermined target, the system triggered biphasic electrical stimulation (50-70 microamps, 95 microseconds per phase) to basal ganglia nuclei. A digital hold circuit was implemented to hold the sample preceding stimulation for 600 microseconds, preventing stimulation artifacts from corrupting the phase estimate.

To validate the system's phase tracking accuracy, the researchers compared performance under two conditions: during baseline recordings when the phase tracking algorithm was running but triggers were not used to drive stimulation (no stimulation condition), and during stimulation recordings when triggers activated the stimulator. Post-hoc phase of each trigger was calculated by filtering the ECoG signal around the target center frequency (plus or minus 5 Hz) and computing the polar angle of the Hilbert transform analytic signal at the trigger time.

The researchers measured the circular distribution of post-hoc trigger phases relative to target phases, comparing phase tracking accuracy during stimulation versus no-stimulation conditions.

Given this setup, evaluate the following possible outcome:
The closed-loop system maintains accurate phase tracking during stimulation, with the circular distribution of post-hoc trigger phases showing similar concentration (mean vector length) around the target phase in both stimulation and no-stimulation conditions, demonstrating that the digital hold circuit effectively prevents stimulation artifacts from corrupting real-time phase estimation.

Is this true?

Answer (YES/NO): YES